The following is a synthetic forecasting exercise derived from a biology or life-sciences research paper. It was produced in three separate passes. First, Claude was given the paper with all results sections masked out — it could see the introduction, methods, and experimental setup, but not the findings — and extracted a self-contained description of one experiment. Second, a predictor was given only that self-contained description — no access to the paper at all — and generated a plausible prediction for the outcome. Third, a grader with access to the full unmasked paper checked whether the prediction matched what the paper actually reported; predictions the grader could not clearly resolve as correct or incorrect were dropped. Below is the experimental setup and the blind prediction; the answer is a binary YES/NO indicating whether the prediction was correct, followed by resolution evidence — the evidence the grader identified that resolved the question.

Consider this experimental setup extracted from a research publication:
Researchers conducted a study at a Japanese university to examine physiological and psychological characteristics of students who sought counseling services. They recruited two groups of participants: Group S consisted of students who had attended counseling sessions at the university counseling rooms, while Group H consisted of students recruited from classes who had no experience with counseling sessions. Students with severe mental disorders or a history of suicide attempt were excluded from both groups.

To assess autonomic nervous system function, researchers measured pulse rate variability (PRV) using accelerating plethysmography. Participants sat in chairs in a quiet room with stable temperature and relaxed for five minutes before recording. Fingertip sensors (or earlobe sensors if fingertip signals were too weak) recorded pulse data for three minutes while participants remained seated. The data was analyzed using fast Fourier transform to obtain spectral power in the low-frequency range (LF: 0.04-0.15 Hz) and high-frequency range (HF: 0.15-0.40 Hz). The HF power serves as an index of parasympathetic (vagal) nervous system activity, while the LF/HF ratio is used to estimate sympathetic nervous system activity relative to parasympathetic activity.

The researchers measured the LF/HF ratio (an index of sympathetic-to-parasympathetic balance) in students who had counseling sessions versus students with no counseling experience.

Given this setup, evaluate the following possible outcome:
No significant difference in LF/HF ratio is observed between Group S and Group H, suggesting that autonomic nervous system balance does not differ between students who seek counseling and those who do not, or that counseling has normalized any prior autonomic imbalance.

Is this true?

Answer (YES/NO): NO